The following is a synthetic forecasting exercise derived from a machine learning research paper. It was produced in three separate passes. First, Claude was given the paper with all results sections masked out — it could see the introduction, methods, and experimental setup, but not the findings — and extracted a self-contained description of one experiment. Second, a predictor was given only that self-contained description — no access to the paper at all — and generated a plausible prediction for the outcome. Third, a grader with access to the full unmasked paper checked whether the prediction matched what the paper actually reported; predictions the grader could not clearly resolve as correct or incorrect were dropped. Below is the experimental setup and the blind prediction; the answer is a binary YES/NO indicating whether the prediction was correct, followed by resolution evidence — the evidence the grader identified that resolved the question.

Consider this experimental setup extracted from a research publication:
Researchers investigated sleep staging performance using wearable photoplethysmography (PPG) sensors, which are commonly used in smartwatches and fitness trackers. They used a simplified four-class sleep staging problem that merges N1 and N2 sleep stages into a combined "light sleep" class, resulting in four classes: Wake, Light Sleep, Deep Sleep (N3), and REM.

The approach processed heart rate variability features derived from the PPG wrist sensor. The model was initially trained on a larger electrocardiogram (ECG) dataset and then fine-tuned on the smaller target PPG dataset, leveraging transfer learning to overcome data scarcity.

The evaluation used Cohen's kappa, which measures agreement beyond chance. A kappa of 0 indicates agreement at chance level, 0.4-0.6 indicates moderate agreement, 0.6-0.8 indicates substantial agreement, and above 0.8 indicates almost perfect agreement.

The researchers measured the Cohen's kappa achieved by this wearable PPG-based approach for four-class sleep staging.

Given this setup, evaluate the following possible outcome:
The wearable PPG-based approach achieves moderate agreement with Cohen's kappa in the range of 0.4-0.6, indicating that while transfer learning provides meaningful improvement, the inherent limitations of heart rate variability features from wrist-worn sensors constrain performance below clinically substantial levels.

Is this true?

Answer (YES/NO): NO